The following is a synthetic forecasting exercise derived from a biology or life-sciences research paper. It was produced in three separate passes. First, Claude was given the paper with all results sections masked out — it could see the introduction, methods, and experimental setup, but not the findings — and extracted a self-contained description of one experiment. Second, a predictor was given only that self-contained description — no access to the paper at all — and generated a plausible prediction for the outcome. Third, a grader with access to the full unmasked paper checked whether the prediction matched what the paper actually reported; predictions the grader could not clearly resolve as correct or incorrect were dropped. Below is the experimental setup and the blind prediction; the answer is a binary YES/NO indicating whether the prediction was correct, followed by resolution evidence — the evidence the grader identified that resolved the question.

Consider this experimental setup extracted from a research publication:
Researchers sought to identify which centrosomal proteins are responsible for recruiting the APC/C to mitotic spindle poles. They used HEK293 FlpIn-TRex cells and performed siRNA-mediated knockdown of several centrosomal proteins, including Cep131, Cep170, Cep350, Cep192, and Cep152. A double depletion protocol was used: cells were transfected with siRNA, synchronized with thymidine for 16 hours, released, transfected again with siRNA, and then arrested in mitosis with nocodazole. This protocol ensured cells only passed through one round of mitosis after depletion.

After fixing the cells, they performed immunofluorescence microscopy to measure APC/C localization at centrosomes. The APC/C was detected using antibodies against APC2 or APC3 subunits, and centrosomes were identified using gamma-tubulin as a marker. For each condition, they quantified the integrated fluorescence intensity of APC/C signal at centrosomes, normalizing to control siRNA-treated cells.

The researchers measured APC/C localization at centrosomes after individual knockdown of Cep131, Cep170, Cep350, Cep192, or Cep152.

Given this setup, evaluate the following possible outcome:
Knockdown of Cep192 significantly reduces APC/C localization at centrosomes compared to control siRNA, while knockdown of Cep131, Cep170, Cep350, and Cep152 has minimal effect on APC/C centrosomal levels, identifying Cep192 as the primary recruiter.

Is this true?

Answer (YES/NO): NO